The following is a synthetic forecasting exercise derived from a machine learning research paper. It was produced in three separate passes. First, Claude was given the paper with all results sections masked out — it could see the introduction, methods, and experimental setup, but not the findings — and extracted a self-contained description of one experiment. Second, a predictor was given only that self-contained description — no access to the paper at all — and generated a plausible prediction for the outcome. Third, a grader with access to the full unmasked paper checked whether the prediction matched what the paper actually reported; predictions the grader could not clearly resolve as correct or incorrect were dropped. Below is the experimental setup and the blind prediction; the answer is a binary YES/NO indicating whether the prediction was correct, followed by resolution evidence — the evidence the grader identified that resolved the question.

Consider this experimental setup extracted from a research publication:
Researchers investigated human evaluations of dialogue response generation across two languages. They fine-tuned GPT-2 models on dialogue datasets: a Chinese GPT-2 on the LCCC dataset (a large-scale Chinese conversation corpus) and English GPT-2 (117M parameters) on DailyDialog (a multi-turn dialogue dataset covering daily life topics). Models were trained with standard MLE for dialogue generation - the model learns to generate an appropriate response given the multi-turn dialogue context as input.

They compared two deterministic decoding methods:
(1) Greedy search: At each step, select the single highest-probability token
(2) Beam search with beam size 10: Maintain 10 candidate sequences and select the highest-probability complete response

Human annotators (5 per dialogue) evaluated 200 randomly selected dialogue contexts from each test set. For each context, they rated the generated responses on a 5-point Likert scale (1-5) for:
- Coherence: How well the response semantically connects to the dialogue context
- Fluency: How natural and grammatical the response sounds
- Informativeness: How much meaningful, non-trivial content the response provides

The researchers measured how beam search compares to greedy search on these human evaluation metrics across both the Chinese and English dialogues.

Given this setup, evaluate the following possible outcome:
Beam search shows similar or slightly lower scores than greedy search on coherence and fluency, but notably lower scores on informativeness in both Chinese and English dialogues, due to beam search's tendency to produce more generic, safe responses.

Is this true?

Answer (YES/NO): NO